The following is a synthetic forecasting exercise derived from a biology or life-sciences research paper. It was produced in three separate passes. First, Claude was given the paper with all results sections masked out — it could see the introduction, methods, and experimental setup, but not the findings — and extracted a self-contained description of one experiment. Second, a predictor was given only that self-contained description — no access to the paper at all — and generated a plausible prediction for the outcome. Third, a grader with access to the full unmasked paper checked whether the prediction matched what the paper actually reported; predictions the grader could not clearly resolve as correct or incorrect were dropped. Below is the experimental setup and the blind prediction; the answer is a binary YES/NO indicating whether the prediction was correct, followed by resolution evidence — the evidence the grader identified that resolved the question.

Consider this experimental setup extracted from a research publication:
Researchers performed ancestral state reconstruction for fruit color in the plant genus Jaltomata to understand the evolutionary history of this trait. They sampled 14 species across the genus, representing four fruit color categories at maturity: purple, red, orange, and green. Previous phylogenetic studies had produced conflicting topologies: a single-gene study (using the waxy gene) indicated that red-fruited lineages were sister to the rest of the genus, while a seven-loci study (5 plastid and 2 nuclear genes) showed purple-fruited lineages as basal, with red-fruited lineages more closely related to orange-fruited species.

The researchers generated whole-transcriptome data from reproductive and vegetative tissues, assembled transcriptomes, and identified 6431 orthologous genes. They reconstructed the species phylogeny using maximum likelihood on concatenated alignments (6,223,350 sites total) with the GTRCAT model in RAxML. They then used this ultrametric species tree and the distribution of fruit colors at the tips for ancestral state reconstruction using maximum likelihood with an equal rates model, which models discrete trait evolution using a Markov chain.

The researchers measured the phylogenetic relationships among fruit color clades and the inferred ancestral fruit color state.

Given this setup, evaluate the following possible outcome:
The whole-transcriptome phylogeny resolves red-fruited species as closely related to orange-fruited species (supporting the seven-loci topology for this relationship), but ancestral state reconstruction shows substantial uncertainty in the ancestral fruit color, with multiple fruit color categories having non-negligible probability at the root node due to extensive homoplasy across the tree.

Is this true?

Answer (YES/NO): NO